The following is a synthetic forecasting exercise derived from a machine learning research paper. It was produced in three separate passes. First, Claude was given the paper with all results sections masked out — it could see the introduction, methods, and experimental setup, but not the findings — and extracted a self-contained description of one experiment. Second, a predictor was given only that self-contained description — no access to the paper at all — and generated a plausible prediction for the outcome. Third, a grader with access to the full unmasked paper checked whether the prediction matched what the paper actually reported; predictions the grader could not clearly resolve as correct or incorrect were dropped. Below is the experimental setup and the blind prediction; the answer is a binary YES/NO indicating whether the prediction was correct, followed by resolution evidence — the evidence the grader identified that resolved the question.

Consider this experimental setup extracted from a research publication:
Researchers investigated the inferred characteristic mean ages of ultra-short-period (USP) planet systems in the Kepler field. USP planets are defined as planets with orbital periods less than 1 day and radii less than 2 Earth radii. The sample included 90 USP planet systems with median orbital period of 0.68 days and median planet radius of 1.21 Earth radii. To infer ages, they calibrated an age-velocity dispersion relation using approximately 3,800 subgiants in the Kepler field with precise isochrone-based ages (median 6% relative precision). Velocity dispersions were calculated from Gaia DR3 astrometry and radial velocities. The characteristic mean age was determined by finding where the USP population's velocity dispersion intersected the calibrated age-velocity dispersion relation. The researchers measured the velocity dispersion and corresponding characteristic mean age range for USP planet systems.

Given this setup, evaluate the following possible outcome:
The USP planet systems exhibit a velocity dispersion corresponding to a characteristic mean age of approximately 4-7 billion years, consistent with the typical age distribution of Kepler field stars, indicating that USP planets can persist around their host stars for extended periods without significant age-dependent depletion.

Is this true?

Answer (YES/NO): NO